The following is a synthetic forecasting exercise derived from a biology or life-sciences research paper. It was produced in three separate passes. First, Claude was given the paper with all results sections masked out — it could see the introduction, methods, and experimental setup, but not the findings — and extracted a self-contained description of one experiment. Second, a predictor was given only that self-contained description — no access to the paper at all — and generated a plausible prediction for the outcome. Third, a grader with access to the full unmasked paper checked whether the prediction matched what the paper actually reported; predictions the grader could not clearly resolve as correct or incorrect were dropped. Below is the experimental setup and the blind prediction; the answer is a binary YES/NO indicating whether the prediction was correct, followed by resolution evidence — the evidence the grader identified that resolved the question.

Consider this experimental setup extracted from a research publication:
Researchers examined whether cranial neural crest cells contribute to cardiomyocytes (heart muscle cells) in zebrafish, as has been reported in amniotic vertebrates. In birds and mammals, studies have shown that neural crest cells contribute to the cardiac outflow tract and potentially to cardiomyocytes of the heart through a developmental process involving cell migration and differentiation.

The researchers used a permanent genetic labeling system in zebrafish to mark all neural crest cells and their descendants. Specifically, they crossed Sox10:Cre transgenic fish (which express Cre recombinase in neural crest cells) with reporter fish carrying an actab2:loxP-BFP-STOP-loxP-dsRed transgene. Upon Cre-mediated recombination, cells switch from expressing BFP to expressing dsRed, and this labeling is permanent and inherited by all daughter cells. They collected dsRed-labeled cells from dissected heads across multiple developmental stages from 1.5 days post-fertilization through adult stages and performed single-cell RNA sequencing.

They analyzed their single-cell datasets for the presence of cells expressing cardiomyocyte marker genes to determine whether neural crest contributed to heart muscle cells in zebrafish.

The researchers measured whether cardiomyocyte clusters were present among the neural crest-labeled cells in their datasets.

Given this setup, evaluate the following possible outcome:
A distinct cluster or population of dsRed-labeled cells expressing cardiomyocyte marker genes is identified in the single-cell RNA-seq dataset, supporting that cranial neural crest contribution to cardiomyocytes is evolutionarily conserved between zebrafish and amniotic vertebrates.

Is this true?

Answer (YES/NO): NO